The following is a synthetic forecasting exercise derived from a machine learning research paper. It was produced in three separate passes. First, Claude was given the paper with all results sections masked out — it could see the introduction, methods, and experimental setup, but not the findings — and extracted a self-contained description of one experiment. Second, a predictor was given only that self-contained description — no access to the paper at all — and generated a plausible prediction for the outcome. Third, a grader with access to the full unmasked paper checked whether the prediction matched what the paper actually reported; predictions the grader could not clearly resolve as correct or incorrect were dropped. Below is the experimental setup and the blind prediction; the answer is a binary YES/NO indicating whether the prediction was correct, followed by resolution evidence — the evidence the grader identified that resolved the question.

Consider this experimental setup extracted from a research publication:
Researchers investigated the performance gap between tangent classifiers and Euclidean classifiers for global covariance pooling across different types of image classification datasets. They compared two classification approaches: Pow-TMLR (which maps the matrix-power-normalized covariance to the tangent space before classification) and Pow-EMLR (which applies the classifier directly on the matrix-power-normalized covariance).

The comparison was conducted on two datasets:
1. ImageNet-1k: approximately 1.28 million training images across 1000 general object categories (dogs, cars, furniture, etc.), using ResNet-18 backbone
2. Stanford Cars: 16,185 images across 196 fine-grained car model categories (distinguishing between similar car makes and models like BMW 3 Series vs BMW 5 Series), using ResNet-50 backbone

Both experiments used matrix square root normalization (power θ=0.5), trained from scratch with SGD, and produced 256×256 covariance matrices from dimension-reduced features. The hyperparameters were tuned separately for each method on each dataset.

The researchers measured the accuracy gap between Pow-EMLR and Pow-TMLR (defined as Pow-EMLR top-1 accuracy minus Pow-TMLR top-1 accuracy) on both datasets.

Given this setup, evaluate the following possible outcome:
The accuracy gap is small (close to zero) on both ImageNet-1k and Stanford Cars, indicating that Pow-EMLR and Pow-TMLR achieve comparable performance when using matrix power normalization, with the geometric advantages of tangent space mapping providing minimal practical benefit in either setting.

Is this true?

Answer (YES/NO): NO